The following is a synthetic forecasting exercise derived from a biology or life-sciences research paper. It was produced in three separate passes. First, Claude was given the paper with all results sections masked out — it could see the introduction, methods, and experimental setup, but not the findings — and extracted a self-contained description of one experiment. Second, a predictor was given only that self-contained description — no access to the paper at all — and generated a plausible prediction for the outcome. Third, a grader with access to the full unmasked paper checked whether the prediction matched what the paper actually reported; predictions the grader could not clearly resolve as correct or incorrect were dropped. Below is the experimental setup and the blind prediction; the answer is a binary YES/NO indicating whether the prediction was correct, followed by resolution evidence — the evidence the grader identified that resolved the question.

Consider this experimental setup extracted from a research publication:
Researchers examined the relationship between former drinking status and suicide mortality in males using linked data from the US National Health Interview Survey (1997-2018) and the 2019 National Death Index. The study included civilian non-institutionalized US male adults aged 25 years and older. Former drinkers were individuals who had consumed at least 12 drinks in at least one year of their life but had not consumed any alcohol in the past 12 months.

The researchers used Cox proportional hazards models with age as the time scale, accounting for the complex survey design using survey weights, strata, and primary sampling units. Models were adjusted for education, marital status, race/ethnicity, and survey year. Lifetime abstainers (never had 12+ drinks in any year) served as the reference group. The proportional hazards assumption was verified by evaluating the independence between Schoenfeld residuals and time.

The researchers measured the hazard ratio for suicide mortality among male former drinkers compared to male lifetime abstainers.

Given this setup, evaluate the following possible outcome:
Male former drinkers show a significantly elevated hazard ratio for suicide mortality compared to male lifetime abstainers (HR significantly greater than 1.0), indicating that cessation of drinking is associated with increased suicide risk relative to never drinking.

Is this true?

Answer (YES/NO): YES